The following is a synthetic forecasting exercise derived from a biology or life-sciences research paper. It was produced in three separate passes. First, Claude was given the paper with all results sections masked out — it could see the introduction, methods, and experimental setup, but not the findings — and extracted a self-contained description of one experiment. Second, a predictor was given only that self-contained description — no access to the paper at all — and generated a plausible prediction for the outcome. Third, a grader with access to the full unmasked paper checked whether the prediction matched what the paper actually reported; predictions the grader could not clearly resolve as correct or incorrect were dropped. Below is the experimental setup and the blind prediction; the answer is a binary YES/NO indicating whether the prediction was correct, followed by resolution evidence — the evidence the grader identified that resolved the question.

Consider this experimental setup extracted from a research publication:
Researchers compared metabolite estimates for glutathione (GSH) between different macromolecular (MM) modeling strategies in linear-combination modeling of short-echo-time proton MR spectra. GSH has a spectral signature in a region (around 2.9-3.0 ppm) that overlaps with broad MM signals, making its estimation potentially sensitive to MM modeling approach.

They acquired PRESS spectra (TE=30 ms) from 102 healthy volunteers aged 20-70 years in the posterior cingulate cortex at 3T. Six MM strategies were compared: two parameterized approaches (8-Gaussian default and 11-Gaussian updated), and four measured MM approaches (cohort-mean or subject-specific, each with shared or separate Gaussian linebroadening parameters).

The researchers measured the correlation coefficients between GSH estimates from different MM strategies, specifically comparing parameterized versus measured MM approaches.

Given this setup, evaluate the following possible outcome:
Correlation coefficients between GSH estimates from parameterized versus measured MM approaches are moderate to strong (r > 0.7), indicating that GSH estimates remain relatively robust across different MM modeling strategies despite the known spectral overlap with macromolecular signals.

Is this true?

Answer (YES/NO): NO